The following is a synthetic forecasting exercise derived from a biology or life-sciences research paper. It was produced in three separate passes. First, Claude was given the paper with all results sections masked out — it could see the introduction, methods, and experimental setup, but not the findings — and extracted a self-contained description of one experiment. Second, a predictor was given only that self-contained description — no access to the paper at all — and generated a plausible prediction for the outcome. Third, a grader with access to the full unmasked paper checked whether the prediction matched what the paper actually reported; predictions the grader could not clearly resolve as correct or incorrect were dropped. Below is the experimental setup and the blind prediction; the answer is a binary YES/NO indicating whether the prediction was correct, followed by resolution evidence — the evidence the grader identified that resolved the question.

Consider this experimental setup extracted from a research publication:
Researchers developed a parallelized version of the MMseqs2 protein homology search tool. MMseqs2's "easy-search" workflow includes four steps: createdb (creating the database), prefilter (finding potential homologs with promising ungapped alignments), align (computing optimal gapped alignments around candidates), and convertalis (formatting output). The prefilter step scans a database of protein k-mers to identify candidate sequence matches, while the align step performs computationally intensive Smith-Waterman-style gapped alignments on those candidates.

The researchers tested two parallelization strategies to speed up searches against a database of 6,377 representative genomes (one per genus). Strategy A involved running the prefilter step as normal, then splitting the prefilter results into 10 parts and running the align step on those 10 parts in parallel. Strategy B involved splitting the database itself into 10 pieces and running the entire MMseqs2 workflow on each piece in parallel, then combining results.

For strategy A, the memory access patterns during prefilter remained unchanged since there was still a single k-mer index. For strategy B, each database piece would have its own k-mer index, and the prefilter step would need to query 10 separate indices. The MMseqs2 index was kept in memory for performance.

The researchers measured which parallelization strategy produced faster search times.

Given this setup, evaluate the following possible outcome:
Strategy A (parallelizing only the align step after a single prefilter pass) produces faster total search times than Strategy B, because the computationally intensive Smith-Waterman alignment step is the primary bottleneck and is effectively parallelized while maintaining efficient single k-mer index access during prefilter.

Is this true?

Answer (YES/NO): YES